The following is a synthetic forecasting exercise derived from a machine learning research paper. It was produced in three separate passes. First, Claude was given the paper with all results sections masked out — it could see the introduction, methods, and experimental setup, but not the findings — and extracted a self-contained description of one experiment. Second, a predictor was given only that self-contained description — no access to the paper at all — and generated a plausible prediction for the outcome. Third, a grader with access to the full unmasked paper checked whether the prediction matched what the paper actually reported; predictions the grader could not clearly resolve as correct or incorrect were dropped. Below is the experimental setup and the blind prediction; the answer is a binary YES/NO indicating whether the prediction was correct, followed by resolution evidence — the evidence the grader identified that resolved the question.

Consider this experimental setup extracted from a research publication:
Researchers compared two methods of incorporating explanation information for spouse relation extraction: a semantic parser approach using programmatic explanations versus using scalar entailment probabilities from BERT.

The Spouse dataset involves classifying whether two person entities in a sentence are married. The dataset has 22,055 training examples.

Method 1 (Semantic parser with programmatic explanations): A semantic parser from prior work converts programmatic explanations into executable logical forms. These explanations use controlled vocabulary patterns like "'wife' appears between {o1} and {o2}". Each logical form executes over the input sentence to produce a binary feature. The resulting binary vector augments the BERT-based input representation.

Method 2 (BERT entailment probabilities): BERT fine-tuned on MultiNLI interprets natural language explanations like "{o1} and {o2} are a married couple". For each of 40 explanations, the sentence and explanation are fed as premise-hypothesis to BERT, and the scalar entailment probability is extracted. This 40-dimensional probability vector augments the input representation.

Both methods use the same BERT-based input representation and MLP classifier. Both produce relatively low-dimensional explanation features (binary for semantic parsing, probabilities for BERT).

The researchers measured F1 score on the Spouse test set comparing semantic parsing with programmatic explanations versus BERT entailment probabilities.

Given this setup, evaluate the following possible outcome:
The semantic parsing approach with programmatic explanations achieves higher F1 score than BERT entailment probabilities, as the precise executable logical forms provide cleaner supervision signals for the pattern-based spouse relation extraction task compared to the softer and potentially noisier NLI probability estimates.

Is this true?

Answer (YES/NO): NO